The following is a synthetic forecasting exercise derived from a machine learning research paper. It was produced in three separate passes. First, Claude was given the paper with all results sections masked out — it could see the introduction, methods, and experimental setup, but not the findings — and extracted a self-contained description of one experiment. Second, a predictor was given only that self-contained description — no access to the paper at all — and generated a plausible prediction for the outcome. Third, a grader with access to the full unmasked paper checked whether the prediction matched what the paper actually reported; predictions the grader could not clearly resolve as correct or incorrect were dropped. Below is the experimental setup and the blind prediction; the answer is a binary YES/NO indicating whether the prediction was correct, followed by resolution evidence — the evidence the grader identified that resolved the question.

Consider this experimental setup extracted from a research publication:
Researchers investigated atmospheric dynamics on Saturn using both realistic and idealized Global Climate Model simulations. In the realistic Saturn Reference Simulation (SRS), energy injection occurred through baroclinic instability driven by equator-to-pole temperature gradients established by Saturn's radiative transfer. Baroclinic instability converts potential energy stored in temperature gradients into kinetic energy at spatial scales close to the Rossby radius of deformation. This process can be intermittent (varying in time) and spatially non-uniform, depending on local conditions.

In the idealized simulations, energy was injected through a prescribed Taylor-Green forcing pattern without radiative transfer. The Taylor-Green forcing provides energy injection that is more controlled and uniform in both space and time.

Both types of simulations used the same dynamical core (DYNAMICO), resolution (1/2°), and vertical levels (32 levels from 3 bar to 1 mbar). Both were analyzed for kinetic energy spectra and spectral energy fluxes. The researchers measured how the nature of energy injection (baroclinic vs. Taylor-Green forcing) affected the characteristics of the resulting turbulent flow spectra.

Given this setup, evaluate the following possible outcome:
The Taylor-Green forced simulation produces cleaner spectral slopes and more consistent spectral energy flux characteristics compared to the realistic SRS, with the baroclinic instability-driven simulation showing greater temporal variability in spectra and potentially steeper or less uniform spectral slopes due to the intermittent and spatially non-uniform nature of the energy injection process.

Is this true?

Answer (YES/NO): NO